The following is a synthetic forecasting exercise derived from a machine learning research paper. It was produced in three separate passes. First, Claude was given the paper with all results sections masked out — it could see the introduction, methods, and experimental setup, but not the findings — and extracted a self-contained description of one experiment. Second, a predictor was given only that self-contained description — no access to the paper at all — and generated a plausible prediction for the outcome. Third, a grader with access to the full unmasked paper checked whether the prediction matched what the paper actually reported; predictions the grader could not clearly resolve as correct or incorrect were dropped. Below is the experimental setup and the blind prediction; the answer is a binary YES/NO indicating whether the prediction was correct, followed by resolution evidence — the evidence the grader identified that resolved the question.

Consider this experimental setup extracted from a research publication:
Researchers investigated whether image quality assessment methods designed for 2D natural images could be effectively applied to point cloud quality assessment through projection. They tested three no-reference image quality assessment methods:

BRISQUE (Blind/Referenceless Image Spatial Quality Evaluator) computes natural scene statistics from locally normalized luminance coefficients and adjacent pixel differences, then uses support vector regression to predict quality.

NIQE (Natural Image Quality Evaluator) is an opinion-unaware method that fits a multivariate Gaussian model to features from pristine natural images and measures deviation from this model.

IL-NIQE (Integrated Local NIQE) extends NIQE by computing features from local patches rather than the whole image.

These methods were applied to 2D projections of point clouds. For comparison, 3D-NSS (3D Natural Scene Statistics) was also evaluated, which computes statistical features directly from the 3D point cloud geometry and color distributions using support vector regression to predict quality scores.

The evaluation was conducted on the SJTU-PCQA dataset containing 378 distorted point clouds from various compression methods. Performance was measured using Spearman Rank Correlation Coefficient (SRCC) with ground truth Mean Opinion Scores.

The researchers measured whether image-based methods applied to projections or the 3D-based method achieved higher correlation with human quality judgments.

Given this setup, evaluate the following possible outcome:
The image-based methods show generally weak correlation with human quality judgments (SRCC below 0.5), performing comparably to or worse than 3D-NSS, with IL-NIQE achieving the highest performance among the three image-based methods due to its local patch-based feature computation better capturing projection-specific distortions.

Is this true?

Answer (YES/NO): NO